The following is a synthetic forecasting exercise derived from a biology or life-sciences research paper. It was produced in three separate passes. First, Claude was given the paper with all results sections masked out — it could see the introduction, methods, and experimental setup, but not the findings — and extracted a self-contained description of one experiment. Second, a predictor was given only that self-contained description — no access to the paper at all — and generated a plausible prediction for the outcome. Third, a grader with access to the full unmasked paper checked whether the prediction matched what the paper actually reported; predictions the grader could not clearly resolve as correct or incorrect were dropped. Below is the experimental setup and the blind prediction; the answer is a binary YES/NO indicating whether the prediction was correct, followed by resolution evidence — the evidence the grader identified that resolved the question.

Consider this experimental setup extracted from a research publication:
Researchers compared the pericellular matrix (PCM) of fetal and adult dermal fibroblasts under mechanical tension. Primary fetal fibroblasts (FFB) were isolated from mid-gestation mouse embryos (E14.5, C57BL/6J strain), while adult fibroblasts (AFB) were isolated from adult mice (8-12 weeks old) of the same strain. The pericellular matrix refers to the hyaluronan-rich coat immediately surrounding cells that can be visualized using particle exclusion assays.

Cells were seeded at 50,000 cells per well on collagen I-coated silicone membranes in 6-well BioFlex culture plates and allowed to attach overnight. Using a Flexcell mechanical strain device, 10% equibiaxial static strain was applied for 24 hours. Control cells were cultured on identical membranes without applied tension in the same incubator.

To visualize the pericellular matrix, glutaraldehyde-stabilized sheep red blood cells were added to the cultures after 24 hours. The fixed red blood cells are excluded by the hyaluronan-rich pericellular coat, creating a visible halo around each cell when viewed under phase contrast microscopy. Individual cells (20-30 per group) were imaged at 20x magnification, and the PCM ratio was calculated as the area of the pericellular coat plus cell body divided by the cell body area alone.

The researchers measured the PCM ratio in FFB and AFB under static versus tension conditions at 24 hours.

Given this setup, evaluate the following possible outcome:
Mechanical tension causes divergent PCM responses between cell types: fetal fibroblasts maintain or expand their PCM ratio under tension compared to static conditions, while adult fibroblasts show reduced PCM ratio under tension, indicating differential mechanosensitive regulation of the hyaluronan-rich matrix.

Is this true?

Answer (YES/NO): NO